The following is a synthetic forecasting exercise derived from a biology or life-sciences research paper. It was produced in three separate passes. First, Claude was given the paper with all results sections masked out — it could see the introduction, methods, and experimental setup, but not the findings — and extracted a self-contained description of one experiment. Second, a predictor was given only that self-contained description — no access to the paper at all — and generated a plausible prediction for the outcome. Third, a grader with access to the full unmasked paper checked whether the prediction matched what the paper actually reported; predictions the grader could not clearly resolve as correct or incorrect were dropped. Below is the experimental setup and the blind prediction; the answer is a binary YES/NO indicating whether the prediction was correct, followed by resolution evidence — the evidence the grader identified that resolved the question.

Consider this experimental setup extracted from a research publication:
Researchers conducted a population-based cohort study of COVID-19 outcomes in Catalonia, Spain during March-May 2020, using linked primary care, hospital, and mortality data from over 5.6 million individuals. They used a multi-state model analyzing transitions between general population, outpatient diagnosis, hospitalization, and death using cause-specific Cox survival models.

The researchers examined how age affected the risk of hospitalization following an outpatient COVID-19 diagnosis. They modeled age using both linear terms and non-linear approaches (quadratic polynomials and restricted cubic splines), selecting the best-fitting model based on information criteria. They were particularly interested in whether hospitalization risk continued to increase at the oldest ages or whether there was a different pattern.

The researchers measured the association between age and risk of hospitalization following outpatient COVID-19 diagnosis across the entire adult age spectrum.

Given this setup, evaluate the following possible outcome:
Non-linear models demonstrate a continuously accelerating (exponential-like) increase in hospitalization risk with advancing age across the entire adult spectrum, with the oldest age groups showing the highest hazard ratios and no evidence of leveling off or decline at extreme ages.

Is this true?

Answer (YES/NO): NO